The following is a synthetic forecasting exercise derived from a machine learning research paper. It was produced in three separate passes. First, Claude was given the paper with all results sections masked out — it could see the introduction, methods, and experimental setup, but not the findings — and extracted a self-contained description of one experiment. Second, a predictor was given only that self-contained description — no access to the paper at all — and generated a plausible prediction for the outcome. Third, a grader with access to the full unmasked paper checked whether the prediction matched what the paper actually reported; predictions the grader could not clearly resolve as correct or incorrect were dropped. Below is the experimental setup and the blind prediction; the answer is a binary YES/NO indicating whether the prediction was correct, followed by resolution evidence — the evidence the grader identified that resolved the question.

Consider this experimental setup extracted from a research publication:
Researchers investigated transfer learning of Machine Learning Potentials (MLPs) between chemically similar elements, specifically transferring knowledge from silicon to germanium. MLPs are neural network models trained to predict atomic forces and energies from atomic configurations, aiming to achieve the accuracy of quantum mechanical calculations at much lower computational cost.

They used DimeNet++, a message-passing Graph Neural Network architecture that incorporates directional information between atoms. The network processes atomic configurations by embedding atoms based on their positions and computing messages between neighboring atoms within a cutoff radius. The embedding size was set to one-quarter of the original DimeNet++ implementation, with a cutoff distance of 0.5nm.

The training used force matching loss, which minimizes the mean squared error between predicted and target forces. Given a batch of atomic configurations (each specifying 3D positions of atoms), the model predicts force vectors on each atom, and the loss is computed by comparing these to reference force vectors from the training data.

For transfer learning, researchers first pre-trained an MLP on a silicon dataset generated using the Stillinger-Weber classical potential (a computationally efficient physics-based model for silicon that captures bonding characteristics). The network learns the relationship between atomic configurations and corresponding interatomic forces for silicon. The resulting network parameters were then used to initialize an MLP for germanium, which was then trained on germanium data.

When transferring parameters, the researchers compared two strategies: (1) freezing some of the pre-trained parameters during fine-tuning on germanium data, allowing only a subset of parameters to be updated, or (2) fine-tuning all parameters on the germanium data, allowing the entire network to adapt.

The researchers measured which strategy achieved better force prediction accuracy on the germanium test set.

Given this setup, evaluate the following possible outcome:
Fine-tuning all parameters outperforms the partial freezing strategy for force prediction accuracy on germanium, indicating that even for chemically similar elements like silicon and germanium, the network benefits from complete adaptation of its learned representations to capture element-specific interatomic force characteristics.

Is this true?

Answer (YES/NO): YES